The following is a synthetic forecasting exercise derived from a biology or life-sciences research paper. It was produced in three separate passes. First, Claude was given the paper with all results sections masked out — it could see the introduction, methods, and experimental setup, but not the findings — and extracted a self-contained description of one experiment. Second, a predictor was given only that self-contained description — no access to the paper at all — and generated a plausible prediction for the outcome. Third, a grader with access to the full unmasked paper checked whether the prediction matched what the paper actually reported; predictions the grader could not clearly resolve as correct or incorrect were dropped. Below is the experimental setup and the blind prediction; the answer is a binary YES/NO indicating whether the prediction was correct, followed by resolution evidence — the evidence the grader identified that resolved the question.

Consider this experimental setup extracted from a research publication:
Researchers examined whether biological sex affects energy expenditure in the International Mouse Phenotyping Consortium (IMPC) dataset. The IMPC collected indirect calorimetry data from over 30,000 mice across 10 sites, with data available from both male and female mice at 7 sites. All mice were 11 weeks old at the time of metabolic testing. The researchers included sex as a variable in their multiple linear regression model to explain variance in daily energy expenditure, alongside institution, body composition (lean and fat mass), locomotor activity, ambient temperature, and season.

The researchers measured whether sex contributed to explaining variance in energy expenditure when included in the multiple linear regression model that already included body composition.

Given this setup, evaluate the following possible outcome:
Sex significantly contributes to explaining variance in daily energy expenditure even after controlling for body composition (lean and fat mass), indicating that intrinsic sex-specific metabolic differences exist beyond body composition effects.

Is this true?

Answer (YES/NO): NO